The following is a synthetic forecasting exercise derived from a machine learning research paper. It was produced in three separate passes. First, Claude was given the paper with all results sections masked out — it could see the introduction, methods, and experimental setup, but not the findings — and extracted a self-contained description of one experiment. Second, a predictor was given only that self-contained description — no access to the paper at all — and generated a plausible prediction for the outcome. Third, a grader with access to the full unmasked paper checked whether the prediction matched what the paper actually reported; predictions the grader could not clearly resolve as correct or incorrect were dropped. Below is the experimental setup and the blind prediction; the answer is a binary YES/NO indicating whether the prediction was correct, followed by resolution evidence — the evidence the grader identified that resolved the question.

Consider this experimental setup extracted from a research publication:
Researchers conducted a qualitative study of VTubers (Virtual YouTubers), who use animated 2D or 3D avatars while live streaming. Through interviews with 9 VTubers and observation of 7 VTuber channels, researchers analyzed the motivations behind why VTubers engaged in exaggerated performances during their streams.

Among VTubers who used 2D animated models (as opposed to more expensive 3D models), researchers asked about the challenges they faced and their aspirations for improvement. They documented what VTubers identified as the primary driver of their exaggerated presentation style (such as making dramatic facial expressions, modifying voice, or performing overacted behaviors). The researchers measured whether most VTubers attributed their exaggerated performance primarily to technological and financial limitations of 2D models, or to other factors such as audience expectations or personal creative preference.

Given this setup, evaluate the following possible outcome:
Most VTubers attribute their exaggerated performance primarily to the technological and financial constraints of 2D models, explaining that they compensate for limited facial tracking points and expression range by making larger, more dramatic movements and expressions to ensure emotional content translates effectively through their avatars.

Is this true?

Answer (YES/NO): YES